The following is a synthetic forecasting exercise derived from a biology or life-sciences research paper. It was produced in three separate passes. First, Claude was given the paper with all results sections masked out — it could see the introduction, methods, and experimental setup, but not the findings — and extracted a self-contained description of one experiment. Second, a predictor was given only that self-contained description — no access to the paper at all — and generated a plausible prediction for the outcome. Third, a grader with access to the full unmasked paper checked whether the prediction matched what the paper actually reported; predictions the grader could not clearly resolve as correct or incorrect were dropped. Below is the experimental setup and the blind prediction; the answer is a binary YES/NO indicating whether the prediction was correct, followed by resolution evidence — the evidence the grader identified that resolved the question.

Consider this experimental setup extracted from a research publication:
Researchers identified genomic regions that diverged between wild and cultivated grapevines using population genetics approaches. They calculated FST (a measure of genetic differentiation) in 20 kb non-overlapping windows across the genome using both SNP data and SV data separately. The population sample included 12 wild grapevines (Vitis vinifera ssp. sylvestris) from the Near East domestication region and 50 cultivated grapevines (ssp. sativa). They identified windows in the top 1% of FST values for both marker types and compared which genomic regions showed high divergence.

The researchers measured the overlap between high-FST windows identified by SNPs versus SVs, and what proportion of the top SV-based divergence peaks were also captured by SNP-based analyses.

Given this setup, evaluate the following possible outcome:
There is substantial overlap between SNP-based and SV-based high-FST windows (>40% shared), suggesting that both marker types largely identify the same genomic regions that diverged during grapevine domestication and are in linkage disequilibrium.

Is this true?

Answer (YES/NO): NO